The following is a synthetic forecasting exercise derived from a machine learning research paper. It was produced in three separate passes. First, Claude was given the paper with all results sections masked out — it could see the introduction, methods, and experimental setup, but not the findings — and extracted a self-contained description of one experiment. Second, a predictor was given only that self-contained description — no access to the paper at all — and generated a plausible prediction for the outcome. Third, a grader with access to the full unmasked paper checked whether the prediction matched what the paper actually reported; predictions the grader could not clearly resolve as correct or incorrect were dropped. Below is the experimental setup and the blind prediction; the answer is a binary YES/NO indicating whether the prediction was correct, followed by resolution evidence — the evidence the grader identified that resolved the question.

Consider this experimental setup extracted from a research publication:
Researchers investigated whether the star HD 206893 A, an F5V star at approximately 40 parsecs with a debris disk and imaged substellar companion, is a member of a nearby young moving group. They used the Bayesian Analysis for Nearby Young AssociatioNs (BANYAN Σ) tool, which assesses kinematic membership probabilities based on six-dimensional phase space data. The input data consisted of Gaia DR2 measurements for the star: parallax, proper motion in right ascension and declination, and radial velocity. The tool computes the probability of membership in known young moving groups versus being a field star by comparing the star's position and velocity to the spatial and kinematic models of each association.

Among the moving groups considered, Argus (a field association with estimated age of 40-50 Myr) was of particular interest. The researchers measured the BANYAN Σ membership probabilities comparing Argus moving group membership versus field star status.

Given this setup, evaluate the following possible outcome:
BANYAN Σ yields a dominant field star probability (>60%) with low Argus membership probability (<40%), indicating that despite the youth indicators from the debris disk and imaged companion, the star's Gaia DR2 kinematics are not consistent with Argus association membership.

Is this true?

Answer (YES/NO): NO